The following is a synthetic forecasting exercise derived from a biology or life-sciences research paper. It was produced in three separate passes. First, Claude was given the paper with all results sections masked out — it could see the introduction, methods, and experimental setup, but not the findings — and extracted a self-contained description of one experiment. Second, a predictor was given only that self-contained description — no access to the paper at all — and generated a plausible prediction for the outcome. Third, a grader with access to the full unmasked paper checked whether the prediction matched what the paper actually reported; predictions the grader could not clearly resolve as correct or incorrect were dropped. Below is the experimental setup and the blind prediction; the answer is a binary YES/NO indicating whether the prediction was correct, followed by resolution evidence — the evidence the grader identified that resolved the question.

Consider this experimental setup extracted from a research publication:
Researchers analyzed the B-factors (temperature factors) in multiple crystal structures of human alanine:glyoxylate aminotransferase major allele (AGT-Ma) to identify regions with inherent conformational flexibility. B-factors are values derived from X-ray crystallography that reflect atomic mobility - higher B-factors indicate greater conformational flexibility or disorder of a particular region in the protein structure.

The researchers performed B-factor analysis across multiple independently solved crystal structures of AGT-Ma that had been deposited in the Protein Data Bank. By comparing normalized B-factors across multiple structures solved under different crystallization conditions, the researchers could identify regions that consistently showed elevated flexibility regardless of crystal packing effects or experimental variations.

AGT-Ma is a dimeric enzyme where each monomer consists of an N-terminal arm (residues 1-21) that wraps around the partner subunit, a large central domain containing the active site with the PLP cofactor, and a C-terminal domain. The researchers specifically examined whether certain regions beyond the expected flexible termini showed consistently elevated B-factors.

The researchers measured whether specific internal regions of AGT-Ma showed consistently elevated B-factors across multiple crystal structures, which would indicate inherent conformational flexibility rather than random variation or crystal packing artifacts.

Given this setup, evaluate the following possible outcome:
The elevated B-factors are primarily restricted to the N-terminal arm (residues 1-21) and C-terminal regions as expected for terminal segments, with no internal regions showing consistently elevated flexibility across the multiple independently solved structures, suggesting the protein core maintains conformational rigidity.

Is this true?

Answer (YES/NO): NO